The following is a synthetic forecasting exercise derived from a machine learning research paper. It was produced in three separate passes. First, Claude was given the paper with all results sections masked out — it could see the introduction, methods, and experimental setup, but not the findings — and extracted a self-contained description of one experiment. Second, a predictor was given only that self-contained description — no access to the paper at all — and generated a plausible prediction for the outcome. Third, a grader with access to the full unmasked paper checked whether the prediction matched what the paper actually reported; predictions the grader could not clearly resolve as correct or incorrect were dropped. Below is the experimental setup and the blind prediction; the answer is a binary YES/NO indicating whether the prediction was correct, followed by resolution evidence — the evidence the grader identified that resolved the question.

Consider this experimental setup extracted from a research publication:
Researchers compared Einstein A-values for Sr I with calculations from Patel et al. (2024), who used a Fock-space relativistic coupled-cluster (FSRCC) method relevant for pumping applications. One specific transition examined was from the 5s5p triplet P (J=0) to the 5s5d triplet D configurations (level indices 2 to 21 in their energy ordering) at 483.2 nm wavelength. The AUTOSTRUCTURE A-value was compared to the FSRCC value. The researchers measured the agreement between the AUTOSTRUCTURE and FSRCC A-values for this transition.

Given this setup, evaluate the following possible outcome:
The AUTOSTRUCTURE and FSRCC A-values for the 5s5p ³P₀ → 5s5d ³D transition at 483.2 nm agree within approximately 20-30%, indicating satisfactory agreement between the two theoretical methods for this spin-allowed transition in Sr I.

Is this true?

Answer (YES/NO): NO